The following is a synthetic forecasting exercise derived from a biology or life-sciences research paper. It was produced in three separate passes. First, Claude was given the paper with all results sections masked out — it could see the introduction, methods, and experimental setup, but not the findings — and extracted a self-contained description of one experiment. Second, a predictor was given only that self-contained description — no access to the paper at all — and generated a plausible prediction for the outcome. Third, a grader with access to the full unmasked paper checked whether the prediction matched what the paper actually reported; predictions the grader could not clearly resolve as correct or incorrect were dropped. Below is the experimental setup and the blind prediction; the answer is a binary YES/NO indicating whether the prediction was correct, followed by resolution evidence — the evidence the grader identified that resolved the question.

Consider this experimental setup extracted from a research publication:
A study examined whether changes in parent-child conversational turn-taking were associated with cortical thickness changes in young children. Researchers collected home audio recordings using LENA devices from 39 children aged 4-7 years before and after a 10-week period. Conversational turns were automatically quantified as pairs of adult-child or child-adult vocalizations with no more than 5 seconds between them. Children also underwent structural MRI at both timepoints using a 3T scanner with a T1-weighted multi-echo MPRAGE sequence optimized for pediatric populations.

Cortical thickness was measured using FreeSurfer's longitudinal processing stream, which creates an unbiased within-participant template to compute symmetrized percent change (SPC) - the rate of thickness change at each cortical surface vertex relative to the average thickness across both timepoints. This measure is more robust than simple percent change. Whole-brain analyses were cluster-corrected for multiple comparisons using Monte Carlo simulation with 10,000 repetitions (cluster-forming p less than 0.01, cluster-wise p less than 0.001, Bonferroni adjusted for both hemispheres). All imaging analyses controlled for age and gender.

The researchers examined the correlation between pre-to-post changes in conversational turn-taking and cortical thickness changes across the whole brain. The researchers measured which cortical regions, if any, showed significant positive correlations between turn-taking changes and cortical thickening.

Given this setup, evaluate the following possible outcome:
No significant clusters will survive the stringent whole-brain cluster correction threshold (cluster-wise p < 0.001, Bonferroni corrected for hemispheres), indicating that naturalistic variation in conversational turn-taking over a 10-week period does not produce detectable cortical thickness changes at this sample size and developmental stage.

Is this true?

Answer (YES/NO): NO